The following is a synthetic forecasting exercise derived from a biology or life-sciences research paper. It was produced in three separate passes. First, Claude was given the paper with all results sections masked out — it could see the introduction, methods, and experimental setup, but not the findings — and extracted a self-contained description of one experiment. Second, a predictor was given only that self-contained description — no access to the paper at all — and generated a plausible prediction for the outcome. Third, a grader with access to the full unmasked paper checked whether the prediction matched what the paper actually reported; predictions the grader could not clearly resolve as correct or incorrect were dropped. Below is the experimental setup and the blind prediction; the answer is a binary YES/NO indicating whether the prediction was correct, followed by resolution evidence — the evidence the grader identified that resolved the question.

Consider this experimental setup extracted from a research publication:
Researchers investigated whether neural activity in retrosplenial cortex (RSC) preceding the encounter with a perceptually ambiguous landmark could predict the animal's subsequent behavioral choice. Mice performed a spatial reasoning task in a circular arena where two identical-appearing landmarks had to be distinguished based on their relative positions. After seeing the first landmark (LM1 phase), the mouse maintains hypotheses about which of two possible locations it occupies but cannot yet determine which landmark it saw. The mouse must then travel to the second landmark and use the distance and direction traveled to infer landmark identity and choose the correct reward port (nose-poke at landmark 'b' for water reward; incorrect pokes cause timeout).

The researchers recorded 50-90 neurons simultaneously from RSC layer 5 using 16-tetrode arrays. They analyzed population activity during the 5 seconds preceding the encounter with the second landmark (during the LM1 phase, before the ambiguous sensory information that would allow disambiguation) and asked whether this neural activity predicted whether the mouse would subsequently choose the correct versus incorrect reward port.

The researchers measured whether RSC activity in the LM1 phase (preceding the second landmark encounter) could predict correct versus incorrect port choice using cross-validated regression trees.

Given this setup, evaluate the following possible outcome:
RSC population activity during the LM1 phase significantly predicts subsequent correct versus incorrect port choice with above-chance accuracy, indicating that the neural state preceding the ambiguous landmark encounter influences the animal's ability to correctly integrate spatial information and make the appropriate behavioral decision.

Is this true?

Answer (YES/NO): YES